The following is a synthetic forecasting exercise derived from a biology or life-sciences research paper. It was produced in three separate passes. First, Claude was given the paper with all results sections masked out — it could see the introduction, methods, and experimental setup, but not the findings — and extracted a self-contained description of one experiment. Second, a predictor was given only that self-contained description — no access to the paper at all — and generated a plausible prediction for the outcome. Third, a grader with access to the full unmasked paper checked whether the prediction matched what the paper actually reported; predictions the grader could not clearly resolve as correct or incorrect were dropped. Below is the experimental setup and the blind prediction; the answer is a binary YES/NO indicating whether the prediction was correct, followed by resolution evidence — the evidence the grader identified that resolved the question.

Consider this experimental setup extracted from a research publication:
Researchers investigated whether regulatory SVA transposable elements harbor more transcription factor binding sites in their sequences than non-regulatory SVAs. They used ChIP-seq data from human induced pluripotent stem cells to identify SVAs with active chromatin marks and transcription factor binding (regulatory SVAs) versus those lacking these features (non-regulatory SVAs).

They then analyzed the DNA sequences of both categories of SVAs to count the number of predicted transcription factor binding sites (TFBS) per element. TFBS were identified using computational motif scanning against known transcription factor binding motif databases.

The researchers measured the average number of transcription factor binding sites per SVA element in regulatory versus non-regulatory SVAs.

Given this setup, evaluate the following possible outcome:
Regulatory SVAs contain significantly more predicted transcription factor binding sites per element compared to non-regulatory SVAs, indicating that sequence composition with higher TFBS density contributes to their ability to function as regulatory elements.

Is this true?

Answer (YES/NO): YES